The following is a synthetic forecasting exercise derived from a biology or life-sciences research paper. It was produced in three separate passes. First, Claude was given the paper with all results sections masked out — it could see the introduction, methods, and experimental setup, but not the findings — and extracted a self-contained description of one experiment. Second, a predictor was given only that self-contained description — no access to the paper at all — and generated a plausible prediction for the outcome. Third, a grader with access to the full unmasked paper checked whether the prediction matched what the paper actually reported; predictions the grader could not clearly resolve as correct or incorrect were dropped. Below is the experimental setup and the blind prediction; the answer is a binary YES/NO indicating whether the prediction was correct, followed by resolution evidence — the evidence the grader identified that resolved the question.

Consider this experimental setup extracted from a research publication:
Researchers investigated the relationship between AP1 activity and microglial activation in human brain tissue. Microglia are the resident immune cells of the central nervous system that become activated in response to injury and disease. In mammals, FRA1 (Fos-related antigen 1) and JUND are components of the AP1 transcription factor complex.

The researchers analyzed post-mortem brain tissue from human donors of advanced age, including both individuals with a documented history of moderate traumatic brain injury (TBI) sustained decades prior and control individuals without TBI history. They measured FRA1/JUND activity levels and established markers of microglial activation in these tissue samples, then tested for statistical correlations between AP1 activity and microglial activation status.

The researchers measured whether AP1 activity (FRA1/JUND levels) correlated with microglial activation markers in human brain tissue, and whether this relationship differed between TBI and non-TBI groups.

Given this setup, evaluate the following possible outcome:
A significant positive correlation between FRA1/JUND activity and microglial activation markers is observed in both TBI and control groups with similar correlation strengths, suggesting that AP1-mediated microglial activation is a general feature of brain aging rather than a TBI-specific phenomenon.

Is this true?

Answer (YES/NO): YES